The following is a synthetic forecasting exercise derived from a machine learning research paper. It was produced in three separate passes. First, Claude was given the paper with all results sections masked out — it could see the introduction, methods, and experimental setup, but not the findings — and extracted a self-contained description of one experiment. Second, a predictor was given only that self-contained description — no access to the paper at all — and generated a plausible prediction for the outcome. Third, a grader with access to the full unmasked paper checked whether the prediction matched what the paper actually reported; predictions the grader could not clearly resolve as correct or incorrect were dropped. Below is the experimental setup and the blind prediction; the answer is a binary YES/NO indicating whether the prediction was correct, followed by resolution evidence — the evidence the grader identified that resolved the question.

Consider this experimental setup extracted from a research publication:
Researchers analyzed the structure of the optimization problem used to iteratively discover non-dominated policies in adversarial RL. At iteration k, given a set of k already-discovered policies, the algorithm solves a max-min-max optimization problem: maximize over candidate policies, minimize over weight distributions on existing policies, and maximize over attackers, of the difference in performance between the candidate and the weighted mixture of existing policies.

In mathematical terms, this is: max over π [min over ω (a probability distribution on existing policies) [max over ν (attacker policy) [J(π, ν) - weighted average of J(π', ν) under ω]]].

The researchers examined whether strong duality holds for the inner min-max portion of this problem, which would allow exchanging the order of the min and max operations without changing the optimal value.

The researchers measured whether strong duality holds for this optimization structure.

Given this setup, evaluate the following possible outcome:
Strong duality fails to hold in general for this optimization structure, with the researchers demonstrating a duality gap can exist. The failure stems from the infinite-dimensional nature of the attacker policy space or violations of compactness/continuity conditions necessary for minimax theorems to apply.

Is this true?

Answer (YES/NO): NO